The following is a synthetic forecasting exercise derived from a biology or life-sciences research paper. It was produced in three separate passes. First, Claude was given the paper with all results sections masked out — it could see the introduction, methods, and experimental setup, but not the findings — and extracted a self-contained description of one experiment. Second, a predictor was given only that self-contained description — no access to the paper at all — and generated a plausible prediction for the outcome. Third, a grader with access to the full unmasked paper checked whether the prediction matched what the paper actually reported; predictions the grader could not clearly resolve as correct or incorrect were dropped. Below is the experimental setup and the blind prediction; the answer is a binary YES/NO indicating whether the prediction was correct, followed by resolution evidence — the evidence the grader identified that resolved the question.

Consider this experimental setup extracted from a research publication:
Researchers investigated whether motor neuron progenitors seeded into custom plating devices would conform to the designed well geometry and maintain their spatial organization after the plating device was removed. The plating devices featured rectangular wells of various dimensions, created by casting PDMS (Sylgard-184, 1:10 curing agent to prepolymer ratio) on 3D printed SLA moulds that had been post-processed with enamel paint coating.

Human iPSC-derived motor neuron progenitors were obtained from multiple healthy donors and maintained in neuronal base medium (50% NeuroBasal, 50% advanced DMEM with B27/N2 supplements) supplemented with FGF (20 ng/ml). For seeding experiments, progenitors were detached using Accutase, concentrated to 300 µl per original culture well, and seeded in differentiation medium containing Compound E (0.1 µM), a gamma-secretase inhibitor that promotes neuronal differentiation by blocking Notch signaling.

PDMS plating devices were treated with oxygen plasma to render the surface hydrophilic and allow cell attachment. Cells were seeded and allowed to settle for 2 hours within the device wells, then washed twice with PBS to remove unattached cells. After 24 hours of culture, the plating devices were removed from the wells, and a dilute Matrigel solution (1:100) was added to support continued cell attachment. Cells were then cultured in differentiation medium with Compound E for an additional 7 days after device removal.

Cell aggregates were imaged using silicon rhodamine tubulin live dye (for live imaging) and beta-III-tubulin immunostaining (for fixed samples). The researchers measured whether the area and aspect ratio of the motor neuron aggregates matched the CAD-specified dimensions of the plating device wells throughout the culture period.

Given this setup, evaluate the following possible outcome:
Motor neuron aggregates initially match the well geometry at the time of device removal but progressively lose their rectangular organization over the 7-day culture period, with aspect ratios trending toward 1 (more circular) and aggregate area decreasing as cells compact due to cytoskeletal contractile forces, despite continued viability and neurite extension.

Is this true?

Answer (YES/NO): NO